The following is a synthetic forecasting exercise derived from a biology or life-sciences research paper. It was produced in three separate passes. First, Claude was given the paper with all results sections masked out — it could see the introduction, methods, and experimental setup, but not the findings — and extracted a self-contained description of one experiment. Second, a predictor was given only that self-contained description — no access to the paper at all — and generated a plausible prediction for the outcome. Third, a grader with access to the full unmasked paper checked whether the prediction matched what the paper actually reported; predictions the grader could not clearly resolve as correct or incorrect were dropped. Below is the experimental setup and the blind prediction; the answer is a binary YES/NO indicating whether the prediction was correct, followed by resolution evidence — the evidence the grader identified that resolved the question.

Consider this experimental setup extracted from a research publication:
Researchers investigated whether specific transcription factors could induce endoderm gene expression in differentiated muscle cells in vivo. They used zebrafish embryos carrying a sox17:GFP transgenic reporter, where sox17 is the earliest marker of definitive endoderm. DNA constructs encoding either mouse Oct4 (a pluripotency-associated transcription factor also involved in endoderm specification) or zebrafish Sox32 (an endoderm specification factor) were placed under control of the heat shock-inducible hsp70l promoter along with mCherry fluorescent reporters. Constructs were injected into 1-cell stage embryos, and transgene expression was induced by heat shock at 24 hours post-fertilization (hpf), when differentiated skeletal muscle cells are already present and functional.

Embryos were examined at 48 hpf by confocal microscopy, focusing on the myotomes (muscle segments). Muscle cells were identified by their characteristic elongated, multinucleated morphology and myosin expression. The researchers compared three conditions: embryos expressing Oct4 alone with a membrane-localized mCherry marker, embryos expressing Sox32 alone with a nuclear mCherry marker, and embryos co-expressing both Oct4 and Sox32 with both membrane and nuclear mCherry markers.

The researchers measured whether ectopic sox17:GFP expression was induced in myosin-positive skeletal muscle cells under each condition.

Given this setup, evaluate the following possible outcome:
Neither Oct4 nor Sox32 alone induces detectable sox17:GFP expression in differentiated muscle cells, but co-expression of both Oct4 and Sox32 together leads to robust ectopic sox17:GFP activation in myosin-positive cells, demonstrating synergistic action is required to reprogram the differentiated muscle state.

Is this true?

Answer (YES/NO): YES